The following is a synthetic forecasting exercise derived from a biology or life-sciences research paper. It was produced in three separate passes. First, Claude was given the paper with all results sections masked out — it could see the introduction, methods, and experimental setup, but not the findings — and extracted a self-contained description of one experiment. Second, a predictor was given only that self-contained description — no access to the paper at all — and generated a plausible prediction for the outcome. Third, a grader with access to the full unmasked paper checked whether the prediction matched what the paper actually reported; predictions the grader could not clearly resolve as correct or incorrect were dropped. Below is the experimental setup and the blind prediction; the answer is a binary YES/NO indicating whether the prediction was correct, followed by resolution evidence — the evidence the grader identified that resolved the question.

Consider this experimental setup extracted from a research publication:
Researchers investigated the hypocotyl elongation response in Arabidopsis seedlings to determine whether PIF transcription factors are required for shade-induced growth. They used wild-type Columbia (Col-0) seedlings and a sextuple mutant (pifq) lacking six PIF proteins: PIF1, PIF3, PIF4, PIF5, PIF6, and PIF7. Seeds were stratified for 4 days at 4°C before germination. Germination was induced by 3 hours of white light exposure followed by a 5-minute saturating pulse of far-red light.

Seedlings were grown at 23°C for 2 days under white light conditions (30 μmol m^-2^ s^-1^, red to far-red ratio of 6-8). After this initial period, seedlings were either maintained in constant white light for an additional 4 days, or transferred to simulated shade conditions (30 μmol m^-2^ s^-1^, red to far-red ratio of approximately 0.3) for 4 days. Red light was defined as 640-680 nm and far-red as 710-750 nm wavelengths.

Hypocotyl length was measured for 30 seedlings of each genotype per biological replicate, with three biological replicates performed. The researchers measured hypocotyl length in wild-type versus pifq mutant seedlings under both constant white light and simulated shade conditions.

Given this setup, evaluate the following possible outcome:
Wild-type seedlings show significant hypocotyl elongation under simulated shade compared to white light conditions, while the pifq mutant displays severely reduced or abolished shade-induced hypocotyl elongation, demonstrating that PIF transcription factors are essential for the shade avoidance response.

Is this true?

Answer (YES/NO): YES